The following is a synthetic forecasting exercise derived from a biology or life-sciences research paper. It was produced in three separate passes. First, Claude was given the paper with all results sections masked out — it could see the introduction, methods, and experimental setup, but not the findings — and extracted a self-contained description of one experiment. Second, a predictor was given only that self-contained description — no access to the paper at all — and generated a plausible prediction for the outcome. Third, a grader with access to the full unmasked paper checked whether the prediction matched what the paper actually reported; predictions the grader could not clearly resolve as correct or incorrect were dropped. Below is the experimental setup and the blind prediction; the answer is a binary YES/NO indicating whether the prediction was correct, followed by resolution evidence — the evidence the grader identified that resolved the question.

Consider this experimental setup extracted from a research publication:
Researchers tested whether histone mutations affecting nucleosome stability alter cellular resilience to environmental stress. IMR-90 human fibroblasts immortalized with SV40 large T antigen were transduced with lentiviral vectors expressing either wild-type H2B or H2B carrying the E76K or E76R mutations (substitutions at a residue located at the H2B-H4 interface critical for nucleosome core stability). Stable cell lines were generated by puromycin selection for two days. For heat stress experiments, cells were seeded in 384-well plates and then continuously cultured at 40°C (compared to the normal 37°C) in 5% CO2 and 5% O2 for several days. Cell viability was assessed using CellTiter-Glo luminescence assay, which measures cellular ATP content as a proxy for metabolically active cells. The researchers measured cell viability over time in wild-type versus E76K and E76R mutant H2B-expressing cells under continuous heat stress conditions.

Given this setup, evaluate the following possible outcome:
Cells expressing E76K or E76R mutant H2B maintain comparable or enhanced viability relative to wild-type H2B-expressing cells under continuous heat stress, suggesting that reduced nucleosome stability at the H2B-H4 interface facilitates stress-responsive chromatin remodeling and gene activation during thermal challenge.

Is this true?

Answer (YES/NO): NO